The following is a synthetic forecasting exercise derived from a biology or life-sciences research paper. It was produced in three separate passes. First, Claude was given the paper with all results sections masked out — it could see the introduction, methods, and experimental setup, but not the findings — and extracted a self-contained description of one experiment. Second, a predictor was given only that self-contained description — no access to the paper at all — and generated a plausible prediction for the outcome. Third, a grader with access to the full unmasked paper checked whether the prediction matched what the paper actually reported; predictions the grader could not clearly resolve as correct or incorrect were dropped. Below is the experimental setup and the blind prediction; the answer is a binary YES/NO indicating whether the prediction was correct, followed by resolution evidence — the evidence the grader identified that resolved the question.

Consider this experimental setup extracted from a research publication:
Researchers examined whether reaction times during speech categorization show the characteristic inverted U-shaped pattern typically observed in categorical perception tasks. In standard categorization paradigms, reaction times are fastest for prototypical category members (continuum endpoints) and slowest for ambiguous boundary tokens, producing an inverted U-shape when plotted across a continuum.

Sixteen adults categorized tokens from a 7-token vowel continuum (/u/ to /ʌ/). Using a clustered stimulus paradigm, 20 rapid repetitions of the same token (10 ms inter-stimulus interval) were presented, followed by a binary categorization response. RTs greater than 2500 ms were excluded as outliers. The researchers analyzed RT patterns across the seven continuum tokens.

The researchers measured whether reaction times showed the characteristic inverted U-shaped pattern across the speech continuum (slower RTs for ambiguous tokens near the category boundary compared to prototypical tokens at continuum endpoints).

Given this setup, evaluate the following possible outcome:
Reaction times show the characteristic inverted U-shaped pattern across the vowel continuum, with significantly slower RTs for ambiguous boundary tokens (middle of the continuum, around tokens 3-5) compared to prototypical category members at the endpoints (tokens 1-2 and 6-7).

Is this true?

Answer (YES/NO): NO